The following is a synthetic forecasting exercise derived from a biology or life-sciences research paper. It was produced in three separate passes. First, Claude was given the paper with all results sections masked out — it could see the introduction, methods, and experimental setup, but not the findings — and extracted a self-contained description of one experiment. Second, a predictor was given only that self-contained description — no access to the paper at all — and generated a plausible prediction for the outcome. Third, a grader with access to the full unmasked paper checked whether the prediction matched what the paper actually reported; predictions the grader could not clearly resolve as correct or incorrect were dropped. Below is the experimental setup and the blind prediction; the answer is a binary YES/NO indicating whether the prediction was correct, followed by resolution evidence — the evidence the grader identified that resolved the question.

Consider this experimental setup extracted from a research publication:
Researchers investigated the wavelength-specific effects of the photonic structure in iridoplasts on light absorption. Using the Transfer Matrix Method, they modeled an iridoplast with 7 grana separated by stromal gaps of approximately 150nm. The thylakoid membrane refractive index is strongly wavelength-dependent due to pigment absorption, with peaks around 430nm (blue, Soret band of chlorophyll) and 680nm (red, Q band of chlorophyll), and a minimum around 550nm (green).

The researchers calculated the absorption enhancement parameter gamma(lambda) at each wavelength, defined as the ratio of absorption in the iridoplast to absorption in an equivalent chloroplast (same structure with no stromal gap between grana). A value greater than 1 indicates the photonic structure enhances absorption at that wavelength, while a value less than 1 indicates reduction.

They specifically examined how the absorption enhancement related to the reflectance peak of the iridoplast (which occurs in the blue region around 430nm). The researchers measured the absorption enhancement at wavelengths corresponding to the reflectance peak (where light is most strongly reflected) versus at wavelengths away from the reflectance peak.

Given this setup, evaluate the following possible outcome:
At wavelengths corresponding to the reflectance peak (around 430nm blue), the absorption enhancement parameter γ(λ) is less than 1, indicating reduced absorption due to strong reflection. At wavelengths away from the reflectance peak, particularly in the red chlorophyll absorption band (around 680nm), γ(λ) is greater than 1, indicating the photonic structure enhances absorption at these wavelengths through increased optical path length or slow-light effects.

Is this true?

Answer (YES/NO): NO